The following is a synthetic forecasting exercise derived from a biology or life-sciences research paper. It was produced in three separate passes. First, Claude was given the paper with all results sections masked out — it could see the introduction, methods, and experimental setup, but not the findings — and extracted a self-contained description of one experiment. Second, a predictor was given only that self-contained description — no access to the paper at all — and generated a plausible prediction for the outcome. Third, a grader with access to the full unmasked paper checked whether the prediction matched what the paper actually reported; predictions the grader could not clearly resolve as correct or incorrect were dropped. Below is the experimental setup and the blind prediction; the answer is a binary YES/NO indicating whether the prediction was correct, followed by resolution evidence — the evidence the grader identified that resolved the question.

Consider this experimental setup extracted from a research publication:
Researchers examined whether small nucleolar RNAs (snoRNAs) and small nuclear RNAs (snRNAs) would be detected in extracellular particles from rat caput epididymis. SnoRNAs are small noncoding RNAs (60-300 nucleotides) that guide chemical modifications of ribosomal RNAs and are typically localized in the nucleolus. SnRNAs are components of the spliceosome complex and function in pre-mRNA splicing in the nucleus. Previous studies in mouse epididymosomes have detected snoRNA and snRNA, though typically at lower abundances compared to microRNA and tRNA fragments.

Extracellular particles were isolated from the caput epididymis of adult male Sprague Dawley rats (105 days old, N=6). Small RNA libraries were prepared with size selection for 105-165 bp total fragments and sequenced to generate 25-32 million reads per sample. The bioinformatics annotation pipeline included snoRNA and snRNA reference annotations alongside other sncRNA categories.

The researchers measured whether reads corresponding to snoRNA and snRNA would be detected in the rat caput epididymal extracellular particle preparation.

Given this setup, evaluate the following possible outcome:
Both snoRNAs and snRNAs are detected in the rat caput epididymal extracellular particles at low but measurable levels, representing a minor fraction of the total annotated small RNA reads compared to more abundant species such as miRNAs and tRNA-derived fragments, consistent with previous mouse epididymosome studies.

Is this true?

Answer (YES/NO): NO